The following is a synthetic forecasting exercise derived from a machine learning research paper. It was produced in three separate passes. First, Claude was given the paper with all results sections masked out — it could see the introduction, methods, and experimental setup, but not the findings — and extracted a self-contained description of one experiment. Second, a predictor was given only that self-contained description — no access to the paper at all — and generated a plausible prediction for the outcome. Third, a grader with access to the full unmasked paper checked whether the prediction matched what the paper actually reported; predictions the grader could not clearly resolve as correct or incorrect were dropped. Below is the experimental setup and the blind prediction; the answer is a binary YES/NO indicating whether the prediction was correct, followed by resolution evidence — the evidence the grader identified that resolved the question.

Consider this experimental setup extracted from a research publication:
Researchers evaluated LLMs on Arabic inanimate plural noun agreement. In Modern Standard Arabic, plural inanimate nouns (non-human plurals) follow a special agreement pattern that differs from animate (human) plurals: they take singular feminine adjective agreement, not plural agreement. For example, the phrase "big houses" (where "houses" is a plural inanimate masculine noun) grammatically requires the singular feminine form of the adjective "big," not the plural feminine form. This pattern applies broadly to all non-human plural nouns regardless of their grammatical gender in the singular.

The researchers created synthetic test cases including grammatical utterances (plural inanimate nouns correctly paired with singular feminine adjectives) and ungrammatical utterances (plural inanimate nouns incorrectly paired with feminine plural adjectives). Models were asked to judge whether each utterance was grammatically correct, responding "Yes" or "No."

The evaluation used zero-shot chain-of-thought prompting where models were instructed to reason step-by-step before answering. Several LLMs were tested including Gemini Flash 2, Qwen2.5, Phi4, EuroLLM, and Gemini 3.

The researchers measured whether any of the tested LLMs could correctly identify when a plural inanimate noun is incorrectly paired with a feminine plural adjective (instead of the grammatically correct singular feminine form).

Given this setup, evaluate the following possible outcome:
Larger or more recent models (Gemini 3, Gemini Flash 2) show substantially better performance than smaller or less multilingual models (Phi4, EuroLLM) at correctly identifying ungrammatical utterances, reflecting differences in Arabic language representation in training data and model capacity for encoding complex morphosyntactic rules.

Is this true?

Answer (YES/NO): NO